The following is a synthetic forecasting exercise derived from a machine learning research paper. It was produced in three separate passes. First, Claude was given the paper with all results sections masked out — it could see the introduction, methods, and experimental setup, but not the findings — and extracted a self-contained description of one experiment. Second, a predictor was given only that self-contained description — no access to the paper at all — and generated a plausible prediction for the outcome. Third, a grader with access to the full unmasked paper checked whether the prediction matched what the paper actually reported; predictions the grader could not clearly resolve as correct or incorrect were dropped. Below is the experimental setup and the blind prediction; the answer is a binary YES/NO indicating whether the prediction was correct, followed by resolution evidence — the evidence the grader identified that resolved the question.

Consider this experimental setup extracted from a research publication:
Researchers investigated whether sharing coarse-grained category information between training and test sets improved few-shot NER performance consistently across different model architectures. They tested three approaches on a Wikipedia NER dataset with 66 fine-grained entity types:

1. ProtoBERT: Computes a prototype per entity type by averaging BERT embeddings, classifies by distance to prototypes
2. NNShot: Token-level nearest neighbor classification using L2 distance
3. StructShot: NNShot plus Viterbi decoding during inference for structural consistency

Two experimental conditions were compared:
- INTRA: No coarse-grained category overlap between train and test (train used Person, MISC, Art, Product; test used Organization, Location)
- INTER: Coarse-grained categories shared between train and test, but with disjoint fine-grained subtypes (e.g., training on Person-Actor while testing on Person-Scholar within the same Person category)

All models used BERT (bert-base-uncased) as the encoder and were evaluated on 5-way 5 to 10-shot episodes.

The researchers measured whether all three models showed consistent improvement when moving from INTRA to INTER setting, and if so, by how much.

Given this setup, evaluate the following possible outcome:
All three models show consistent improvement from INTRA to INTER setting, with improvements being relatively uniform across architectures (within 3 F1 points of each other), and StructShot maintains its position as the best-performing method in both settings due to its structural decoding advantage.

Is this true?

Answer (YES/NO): NO